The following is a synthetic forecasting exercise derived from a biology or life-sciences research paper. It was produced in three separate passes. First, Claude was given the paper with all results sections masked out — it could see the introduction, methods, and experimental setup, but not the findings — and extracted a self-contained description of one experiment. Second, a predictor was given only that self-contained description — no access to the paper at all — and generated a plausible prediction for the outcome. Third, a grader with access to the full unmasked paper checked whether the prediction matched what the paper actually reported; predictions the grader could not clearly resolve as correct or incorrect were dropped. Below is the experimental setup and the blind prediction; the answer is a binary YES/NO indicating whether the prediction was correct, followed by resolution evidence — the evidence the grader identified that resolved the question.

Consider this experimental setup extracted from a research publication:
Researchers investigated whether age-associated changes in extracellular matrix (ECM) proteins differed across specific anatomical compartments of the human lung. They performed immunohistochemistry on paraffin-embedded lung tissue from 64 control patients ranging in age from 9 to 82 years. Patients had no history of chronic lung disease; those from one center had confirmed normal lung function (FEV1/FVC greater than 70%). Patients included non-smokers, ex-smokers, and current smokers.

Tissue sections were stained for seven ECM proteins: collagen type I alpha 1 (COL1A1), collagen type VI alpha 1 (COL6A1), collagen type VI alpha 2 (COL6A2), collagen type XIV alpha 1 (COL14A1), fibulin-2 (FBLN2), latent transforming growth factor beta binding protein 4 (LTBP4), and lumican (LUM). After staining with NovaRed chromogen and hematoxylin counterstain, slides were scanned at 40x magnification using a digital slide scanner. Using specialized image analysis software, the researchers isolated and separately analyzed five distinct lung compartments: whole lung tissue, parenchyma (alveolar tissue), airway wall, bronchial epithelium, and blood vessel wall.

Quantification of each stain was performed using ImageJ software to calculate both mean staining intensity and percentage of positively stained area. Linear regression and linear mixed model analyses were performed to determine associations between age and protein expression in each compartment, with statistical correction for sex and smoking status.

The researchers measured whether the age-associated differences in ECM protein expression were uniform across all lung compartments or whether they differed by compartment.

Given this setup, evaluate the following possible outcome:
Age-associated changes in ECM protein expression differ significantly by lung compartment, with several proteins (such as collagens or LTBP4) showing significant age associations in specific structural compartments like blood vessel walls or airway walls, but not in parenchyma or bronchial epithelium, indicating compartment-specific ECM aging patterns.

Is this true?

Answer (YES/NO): NO